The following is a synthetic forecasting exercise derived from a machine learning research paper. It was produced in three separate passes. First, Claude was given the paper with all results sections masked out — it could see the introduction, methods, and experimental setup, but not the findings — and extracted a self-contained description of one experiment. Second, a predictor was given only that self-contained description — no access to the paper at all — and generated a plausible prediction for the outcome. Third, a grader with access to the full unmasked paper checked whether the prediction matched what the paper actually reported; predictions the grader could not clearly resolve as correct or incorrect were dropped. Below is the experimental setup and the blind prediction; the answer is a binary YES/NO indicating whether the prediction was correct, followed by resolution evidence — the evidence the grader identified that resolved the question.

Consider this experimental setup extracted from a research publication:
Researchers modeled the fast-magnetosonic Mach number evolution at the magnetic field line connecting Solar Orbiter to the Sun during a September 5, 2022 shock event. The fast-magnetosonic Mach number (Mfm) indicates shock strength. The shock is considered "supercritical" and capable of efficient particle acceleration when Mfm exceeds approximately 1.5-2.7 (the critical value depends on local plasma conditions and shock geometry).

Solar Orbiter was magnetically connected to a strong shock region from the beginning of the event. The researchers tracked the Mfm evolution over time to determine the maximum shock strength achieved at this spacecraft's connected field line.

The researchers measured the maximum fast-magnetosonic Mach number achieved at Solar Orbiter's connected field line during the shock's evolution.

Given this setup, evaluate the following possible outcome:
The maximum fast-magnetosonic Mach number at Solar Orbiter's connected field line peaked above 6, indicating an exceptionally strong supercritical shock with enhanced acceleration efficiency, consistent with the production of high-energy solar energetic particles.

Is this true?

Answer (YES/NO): YES